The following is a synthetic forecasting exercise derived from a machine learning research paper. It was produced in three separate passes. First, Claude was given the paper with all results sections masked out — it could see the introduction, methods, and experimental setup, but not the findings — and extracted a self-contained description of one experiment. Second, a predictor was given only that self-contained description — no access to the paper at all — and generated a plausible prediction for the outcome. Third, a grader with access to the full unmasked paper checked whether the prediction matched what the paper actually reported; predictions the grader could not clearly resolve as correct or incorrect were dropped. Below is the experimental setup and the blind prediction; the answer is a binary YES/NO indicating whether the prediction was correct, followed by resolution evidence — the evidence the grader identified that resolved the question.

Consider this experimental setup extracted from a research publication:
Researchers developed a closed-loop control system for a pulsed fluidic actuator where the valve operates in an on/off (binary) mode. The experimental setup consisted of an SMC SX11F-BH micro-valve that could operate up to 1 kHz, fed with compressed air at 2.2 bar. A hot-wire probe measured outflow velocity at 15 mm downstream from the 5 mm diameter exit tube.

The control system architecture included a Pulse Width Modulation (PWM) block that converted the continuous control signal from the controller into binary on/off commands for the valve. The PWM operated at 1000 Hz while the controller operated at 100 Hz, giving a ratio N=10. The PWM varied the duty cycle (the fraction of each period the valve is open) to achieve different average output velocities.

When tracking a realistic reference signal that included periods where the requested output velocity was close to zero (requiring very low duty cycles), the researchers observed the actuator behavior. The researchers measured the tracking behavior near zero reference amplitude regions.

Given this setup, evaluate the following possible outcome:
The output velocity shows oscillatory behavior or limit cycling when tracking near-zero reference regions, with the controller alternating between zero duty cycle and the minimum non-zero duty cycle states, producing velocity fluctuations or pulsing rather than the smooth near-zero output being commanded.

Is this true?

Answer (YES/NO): NO